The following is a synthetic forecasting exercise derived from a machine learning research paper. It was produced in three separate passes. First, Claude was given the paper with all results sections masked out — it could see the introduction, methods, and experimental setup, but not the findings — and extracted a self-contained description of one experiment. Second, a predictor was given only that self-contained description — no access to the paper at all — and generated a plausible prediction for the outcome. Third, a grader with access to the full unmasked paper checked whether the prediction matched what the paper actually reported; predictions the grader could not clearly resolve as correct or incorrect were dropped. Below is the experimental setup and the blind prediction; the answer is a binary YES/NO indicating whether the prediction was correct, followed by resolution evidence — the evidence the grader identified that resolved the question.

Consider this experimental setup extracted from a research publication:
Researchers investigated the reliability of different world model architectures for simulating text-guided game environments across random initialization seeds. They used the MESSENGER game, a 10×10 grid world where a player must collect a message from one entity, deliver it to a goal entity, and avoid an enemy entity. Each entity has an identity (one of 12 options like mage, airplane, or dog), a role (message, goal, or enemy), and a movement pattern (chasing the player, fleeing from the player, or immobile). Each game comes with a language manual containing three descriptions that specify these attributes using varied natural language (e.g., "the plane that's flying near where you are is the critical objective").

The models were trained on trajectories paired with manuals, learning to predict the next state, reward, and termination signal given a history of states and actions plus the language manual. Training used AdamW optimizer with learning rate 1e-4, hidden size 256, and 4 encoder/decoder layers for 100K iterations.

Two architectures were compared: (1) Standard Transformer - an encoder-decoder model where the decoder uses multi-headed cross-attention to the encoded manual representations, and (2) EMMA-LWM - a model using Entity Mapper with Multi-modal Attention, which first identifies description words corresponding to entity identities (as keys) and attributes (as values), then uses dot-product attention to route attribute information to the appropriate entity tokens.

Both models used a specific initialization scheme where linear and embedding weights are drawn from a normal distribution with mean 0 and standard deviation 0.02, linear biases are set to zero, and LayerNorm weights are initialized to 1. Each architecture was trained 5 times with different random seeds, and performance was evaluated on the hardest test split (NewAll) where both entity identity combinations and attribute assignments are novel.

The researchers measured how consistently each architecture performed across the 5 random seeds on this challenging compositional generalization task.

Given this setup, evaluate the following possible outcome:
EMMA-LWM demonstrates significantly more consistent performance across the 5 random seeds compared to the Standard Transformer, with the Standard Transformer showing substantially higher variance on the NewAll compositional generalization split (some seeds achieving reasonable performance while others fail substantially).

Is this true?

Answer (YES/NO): YES